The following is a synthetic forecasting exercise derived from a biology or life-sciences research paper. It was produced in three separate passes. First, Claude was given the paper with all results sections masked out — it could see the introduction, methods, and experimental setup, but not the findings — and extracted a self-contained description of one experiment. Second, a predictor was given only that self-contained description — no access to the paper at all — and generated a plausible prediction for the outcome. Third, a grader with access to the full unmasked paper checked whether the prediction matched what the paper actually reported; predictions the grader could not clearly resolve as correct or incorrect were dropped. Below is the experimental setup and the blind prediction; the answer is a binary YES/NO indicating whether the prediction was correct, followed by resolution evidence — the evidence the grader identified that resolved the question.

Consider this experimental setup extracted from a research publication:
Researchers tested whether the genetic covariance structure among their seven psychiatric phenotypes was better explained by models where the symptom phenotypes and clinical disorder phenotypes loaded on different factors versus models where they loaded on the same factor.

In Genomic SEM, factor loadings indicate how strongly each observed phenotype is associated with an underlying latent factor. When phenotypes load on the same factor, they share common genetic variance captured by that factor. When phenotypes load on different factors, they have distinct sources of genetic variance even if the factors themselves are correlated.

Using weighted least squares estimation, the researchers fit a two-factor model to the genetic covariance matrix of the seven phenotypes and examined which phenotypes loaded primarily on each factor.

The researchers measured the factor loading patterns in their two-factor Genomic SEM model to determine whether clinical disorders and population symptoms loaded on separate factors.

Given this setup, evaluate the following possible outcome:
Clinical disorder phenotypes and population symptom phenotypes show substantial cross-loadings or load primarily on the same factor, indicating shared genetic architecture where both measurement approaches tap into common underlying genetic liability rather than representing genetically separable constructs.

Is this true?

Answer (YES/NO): NO